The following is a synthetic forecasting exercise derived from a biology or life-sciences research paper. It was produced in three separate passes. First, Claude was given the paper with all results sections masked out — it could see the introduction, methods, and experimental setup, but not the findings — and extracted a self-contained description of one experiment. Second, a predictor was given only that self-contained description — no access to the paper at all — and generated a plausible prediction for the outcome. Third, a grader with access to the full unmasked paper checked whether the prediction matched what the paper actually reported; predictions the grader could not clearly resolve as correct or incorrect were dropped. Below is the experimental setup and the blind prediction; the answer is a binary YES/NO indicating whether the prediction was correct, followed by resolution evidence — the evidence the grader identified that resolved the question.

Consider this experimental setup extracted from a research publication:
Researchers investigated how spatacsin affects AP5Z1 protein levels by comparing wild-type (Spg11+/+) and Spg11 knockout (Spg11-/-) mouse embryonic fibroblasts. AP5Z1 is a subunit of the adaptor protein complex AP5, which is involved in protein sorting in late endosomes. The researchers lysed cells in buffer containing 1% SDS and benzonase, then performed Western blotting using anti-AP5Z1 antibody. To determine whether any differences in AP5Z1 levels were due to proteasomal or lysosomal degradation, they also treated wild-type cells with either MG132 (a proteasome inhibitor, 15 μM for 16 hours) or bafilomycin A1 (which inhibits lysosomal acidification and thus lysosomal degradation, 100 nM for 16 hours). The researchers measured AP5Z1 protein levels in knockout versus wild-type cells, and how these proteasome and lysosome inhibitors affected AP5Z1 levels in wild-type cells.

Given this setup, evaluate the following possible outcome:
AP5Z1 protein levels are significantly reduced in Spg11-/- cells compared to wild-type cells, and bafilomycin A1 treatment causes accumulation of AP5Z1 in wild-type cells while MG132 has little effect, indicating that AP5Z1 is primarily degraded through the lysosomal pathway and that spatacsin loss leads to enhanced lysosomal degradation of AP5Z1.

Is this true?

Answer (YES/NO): NO